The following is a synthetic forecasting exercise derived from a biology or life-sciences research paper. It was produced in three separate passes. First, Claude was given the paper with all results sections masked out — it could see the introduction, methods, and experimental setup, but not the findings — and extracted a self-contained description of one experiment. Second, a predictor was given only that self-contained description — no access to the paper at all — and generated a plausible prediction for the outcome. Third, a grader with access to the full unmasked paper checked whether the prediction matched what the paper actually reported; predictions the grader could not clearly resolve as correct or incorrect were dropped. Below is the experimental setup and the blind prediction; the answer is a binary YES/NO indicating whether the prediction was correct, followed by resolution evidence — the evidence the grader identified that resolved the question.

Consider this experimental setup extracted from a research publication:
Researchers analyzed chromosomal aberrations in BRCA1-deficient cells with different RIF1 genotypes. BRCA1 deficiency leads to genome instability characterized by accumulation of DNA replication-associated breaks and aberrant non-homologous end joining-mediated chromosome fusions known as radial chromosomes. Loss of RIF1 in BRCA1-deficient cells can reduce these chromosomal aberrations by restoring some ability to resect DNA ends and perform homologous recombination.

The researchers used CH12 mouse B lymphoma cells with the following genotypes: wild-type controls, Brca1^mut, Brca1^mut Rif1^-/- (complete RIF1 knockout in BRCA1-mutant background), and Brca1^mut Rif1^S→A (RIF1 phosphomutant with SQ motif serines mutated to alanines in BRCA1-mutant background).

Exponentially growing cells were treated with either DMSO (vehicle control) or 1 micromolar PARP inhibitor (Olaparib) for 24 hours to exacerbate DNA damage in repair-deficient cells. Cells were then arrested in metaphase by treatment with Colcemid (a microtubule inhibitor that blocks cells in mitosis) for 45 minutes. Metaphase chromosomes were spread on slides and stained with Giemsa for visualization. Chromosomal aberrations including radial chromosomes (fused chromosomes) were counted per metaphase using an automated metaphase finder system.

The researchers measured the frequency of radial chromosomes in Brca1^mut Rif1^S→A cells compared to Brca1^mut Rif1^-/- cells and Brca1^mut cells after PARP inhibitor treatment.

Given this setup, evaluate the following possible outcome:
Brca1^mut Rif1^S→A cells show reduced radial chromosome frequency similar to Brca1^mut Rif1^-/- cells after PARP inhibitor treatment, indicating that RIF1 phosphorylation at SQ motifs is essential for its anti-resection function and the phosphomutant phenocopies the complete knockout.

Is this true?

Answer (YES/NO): NO